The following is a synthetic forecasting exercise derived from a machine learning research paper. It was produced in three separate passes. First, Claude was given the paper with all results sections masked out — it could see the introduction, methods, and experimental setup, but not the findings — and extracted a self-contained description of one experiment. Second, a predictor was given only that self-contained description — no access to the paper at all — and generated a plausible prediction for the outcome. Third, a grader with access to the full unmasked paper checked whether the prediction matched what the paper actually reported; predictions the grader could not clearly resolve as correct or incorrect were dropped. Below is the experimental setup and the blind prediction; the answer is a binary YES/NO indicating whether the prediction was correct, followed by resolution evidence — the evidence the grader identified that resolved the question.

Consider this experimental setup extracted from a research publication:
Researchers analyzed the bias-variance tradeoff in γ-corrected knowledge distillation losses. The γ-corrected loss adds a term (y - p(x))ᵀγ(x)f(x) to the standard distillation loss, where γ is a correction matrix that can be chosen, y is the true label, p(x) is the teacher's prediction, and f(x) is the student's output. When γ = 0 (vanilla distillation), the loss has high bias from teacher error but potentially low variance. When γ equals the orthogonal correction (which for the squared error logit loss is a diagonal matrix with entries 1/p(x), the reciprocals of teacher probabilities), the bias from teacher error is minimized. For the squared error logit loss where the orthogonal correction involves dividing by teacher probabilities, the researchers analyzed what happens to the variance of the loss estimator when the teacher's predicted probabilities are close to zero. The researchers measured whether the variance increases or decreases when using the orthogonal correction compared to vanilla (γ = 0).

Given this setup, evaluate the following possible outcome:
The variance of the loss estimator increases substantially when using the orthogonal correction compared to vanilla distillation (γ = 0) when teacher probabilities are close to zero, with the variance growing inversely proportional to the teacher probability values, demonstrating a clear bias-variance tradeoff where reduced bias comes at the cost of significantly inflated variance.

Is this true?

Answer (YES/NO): YES